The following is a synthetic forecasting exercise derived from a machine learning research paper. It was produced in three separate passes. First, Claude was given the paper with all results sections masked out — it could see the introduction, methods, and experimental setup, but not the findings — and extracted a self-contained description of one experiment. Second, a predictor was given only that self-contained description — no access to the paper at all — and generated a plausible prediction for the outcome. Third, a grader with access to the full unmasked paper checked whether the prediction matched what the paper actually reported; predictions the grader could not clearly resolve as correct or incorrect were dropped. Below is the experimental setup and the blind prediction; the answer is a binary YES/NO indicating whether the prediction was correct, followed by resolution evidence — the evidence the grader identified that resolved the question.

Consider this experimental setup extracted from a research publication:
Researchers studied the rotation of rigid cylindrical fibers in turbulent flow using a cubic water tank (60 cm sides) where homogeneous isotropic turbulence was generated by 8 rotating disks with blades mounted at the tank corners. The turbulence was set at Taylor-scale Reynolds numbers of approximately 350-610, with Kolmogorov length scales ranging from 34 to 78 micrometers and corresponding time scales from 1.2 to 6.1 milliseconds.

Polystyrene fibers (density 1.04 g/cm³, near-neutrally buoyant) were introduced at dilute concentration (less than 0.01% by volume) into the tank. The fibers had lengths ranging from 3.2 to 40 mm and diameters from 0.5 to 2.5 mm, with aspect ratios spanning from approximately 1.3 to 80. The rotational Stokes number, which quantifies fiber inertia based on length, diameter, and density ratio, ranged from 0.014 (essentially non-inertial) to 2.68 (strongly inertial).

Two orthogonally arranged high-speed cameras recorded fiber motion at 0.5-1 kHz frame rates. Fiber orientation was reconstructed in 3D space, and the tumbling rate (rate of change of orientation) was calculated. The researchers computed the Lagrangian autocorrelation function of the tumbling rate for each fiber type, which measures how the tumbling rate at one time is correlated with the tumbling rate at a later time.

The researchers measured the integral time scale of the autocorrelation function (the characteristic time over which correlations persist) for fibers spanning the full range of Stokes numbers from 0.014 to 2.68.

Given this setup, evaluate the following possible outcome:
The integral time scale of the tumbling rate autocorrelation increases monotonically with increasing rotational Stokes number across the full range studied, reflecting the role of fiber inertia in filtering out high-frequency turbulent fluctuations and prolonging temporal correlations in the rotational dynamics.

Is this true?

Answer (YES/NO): NO